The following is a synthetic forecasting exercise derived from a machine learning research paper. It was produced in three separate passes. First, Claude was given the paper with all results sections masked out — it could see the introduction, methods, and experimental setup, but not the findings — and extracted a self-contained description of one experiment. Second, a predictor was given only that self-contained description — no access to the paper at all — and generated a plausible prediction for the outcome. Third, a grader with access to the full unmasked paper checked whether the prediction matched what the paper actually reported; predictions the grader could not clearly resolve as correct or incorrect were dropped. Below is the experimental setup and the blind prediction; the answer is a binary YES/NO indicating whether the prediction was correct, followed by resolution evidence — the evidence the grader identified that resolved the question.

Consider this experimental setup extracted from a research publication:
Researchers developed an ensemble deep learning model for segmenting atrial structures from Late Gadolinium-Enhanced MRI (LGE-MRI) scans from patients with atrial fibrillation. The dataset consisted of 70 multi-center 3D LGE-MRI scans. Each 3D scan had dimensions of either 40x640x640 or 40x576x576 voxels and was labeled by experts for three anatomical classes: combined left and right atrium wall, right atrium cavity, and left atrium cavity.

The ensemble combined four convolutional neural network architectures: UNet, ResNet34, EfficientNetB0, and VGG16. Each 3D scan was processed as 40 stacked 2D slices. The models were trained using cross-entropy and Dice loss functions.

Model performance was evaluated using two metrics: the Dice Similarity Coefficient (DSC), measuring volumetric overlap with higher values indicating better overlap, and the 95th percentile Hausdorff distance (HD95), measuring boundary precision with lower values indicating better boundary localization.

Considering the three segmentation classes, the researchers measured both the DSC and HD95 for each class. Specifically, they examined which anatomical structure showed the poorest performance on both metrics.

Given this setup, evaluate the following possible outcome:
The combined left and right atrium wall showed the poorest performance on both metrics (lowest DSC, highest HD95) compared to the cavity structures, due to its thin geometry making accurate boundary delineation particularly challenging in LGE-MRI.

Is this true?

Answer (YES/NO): YES